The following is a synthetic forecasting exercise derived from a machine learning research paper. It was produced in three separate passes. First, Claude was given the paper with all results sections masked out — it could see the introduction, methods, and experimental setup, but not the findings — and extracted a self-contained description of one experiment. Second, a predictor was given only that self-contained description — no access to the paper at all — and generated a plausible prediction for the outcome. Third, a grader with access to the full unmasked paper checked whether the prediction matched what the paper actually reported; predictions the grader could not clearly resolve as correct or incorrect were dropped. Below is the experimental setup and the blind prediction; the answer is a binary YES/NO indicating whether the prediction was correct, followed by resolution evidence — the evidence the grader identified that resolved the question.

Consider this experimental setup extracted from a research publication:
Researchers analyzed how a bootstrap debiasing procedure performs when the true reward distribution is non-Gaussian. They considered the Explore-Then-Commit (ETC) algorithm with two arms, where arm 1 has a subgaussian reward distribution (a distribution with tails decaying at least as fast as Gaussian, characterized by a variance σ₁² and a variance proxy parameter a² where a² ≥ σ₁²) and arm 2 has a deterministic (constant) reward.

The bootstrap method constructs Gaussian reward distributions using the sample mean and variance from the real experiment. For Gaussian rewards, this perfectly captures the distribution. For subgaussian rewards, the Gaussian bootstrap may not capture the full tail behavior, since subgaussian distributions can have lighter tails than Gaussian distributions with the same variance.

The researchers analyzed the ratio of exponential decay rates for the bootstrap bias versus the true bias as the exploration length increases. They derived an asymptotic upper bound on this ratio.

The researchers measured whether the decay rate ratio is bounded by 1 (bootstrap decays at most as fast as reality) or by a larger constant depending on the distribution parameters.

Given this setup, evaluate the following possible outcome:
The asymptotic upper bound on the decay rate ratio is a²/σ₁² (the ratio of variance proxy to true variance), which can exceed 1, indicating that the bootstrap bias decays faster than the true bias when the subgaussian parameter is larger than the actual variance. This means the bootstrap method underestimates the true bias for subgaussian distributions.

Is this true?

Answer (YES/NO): YES